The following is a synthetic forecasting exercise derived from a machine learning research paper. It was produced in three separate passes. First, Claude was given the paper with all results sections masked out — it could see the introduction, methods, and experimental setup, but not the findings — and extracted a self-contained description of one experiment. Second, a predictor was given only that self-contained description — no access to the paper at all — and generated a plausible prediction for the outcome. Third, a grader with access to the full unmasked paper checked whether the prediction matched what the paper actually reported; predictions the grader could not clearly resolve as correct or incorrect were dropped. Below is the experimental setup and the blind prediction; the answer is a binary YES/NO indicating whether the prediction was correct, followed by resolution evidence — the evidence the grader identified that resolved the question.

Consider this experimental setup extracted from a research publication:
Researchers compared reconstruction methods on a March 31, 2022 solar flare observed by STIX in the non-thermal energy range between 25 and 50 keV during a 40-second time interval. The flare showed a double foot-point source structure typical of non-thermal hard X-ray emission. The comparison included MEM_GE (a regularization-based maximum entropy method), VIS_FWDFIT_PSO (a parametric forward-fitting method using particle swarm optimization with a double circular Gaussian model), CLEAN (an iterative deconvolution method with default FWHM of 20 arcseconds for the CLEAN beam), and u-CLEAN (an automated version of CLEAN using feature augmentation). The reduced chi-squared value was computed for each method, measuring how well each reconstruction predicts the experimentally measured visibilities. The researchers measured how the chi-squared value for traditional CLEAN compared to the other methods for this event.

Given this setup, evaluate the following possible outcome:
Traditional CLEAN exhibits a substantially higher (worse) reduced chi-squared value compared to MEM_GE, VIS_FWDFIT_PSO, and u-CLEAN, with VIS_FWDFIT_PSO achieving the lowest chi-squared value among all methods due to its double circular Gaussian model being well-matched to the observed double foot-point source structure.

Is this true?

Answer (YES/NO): NO